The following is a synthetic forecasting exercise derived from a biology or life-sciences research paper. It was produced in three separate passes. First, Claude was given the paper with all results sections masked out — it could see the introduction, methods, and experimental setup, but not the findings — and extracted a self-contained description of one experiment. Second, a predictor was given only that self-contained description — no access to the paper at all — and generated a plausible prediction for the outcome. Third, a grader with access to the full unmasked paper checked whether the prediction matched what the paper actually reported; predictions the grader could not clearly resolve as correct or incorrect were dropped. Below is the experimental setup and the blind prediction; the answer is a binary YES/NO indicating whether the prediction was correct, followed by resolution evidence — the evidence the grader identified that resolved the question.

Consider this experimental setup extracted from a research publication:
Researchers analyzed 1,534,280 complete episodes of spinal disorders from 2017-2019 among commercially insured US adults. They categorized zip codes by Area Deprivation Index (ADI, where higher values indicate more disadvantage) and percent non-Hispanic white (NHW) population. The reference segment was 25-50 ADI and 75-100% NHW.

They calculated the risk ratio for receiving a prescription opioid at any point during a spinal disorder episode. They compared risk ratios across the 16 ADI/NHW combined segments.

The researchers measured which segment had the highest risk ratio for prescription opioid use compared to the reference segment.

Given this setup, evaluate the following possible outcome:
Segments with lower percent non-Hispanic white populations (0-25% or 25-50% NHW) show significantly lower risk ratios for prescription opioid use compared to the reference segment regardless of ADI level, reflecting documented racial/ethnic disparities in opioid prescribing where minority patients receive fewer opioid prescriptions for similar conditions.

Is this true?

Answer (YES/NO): NO